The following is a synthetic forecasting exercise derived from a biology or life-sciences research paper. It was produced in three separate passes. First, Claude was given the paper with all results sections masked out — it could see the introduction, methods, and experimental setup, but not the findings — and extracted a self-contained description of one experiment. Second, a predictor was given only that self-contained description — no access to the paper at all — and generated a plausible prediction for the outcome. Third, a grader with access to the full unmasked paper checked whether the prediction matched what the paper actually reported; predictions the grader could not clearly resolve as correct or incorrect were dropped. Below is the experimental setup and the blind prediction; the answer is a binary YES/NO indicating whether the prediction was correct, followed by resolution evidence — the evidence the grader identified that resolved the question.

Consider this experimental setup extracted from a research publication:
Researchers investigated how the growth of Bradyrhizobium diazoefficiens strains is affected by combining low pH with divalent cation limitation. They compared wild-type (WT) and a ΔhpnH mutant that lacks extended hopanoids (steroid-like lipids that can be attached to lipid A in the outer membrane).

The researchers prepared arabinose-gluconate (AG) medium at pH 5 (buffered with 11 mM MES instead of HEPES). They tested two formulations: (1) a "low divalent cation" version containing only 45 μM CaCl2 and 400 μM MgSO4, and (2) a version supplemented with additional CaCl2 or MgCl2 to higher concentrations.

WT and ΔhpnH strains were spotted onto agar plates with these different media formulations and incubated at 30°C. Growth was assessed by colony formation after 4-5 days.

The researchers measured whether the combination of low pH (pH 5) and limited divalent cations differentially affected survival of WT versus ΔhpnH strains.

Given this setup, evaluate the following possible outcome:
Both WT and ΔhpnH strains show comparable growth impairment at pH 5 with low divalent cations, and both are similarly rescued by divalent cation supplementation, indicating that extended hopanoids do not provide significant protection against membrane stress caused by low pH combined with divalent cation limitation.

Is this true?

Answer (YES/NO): NO